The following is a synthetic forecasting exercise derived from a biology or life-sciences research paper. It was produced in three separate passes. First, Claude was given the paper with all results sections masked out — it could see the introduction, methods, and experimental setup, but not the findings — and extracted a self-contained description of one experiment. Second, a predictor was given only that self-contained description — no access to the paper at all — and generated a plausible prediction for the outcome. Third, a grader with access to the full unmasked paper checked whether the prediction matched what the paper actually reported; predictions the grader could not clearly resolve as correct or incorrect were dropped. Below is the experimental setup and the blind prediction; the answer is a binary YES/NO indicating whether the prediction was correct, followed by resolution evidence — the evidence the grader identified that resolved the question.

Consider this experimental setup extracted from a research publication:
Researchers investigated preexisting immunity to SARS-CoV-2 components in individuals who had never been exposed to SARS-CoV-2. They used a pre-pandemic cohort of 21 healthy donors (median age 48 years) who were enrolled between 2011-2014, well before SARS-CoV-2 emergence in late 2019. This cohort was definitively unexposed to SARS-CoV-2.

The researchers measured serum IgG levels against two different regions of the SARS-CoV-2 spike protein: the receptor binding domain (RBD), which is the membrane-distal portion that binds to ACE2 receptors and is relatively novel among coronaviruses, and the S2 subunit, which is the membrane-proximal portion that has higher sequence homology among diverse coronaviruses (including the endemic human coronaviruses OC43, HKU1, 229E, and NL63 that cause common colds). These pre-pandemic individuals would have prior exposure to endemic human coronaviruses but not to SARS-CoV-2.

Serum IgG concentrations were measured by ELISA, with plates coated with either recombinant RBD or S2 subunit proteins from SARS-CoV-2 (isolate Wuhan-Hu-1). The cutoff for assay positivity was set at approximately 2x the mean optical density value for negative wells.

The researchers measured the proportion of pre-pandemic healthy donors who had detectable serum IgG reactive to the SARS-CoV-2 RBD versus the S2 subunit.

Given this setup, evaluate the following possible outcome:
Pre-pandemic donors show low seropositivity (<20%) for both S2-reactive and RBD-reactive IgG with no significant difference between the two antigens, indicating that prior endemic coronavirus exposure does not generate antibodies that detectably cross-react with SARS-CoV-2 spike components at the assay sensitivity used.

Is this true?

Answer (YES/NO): NO